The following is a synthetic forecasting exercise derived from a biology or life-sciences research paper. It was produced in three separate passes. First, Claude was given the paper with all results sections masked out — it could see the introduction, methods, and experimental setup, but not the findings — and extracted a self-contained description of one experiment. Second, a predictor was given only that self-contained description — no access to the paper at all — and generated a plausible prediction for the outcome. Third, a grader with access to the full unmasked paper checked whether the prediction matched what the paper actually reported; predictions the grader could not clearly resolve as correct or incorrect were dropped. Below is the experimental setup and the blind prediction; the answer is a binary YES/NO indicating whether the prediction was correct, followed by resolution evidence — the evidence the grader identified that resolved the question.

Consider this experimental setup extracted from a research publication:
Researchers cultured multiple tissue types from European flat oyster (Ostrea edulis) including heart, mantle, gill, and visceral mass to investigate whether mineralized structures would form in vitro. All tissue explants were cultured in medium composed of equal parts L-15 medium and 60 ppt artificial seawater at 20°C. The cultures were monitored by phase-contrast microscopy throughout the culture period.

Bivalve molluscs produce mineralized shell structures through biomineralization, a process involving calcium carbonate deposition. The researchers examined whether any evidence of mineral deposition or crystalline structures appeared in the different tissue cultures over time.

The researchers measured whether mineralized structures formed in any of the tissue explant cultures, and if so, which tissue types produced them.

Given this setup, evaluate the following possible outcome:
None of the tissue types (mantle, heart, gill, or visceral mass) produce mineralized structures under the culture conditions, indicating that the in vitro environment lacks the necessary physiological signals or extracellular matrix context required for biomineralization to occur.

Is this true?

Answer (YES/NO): NO